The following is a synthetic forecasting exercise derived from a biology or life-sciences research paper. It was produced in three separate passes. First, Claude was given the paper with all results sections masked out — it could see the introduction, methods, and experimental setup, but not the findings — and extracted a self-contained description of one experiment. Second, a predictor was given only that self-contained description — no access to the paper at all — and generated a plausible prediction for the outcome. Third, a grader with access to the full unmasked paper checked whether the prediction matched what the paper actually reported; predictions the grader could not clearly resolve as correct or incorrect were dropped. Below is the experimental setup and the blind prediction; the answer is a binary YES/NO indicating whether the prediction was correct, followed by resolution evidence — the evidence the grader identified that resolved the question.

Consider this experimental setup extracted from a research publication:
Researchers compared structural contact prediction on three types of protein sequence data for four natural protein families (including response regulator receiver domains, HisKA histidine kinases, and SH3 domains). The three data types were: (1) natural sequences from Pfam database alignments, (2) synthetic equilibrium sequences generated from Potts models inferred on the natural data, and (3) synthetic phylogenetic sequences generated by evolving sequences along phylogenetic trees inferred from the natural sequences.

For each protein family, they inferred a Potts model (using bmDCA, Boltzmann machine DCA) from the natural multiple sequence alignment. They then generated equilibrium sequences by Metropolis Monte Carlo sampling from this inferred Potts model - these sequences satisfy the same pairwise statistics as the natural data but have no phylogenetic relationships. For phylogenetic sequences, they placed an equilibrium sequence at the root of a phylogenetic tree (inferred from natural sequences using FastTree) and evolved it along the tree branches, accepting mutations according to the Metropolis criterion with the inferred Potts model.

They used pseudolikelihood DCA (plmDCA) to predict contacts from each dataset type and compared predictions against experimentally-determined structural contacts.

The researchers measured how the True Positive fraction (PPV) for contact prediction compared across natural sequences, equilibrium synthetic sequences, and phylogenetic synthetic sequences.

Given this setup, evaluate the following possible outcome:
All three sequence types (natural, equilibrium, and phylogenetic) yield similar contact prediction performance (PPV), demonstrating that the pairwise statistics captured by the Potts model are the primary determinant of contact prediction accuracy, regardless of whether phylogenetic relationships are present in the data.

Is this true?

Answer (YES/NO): NO